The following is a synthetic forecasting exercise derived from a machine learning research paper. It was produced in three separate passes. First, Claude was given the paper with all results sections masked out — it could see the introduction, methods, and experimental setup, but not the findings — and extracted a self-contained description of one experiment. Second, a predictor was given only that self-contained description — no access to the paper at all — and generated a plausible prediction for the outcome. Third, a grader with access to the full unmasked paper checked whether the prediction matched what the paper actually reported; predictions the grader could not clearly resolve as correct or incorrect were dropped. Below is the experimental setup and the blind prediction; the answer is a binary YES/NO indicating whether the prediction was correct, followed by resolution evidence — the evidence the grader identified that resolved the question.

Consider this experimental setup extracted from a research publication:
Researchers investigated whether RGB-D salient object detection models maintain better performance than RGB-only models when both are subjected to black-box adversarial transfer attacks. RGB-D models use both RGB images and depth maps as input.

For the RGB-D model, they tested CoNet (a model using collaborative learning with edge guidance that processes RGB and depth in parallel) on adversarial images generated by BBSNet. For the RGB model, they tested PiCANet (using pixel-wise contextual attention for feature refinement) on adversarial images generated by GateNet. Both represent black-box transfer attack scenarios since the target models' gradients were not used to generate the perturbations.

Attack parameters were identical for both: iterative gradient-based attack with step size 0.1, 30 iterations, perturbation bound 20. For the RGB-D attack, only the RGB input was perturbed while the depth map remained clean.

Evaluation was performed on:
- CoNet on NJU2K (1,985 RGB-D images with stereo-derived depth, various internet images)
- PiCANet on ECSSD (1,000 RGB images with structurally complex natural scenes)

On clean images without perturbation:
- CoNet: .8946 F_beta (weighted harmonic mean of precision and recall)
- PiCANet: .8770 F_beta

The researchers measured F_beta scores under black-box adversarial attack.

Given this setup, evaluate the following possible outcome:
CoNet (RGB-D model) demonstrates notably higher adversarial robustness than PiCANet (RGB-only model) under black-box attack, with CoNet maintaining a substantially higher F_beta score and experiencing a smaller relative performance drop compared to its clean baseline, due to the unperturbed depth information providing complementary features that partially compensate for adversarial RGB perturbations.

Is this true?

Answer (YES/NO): NO